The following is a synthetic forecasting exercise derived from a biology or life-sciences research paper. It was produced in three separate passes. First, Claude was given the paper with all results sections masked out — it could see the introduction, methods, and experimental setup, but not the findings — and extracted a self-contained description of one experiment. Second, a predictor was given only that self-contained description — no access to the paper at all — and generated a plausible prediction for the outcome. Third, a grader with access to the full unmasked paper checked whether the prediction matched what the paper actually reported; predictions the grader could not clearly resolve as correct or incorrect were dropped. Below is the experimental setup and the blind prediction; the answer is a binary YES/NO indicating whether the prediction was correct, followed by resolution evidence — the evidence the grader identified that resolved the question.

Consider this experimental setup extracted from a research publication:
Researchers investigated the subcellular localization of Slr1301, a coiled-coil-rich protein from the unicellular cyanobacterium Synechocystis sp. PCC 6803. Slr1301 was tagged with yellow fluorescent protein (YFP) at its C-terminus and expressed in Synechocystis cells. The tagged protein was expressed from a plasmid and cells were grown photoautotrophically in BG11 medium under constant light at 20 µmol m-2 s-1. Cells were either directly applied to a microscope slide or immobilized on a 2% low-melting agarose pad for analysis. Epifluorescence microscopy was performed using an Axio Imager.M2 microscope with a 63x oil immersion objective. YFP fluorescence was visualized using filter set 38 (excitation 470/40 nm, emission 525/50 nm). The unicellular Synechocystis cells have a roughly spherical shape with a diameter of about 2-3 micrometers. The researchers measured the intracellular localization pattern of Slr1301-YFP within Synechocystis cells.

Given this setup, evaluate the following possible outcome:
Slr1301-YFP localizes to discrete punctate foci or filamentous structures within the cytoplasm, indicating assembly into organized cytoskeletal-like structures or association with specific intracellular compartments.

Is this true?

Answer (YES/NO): NO